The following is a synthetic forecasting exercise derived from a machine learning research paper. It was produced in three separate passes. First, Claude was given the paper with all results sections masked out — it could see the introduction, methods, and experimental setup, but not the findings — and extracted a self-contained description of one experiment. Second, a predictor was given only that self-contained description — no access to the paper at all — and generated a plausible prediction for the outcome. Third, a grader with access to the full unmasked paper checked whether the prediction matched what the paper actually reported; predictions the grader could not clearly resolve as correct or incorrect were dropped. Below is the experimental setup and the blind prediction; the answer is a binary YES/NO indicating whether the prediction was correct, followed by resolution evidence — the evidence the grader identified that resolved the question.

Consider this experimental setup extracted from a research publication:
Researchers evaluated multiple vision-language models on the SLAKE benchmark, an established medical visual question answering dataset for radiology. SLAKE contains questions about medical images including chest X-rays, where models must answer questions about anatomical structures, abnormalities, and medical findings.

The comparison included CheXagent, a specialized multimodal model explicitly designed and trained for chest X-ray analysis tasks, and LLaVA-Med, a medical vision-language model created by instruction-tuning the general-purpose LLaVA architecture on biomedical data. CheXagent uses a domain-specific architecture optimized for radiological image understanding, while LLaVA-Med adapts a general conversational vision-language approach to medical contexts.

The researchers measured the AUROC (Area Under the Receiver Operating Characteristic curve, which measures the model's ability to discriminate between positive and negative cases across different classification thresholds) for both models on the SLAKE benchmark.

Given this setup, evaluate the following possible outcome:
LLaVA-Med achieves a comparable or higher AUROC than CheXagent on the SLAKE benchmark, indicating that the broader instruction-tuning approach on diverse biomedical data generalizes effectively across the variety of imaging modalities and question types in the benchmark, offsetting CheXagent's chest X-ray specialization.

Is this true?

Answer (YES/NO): NO